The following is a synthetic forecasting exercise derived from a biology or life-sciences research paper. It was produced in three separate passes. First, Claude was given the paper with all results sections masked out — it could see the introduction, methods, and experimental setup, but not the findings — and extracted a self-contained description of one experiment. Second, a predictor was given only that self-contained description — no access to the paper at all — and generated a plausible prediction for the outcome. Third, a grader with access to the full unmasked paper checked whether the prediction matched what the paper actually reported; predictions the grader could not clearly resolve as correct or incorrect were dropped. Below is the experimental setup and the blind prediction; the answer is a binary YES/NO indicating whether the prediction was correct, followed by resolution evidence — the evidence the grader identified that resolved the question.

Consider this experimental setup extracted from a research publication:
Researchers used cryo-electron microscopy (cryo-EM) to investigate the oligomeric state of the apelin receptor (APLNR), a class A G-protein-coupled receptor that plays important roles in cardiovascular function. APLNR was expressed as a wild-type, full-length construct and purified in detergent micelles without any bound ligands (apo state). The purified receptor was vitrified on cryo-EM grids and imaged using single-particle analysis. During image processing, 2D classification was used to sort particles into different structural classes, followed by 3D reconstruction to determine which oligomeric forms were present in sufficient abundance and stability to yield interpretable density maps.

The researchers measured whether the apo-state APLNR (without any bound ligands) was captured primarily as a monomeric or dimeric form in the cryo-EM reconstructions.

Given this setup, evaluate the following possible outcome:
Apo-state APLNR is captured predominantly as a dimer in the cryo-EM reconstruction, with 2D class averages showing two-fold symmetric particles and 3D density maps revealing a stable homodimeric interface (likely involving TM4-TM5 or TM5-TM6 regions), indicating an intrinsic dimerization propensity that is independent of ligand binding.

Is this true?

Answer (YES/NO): NO